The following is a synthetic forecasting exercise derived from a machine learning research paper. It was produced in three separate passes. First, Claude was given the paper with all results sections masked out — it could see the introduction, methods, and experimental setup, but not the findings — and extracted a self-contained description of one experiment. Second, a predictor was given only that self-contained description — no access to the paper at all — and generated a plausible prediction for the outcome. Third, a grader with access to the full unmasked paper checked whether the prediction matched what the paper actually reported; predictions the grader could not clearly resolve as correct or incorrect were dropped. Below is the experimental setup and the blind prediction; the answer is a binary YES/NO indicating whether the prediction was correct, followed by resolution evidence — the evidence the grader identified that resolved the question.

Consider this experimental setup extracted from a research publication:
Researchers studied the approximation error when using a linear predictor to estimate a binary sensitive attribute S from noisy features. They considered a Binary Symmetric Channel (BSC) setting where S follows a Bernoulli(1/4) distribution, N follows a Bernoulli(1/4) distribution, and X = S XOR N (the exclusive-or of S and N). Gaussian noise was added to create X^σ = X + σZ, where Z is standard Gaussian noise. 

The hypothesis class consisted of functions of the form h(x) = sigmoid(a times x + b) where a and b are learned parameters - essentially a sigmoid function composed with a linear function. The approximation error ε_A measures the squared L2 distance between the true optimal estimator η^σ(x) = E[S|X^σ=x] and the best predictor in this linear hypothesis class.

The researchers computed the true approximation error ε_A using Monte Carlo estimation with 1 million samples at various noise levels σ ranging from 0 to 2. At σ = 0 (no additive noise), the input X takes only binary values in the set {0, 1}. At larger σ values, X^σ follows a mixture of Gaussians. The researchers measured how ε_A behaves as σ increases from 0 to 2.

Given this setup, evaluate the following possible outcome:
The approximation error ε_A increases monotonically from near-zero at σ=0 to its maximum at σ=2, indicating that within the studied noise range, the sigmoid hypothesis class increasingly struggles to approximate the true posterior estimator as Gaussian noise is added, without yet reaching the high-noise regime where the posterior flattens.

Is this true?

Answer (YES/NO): NO